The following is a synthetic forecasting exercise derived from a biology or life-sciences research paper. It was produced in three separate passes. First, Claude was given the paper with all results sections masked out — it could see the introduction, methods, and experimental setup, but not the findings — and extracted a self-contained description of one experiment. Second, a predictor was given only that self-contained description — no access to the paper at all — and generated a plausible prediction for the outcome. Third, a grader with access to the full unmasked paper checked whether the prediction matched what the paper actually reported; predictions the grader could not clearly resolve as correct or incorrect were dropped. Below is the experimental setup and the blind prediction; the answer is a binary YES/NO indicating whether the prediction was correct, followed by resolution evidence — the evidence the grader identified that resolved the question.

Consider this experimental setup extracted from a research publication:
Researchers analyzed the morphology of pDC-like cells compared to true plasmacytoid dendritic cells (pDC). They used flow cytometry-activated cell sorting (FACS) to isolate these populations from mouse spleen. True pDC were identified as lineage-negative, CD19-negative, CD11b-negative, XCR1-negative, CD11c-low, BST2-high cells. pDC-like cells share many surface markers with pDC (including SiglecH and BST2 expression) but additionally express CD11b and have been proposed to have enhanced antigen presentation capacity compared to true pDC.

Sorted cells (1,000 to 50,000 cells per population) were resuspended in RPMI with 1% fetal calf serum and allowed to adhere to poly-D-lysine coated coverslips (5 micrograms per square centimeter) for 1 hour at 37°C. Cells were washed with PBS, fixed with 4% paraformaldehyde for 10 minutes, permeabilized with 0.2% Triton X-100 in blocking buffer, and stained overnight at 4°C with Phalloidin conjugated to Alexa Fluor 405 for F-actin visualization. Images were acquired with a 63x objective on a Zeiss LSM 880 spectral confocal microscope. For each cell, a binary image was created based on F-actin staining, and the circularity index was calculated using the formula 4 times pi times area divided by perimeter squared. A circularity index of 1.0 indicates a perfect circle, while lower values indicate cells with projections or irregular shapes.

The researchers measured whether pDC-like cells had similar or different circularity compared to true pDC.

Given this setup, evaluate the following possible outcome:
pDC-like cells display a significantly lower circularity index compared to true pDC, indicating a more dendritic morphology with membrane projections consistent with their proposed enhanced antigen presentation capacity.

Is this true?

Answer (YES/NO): NO